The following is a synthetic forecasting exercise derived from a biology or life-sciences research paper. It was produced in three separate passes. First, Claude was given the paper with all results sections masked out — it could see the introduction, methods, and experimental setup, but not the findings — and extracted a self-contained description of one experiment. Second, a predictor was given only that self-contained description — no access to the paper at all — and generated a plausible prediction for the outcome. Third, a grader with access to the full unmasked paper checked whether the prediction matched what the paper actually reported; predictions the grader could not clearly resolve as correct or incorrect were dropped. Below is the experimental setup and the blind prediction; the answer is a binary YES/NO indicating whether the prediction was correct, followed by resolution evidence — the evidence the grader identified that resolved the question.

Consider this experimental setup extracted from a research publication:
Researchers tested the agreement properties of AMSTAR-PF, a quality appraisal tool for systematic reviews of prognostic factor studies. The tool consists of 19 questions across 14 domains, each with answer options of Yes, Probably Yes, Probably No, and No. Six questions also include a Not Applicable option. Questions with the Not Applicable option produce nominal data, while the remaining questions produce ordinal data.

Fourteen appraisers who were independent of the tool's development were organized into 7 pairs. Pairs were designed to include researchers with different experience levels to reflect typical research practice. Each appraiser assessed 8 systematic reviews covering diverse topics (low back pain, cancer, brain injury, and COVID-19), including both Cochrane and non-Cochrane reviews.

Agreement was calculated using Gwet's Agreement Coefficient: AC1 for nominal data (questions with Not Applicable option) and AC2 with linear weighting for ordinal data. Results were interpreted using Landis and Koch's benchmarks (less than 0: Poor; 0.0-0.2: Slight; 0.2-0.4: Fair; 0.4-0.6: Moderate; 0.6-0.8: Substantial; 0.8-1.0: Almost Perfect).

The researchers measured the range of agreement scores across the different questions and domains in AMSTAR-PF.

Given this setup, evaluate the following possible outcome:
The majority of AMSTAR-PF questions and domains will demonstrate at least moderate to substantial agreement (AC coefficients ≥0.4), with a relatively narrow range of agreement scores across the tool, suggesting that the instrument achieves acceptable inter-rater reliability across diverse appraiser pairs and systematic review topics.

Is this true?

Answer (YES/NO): NO